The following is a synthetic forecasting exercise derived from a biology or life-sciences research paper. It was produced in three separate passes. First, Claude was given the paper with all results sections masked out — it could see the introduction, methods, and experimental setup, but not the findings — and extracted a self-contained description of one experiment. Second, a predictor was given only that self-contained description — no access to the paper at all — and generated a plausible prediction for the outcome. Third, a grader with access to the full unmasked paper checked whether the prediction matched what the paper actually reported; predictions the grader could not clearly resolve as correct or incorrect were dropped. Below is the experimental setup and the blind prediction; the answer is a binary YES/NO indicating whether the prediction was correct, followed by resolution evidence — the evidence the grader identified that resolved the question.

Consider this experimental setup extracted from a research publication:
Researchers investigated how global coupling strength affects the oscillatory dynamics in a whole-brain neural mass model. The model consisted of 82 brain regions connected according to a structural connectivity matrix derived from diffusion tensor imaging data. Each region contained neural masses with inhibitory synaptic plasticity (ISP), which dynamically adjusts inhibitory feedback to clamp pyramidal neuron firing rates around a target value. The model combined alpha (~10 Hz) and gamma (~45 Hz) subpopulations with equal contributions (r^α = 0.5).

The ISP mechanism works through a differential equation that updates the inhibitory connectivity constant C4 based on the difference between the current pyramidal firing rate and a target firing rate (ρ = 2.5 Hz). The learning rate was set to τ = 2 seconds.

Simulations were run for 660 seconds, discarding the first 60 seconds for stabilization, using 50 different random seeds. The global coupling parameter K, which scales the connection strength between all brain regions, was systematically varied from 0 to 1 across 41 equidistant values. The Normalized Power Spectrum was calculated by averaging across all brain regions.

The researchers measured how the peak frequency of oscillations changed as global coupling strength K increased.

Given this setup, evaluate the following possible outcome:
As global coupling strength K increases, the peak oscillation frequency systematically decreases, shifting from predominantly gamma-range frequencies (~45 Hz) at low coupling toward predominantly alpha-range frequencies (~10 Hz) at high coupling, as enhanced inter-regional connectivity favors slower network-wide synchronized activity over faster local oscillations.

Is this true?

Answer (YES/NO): YES